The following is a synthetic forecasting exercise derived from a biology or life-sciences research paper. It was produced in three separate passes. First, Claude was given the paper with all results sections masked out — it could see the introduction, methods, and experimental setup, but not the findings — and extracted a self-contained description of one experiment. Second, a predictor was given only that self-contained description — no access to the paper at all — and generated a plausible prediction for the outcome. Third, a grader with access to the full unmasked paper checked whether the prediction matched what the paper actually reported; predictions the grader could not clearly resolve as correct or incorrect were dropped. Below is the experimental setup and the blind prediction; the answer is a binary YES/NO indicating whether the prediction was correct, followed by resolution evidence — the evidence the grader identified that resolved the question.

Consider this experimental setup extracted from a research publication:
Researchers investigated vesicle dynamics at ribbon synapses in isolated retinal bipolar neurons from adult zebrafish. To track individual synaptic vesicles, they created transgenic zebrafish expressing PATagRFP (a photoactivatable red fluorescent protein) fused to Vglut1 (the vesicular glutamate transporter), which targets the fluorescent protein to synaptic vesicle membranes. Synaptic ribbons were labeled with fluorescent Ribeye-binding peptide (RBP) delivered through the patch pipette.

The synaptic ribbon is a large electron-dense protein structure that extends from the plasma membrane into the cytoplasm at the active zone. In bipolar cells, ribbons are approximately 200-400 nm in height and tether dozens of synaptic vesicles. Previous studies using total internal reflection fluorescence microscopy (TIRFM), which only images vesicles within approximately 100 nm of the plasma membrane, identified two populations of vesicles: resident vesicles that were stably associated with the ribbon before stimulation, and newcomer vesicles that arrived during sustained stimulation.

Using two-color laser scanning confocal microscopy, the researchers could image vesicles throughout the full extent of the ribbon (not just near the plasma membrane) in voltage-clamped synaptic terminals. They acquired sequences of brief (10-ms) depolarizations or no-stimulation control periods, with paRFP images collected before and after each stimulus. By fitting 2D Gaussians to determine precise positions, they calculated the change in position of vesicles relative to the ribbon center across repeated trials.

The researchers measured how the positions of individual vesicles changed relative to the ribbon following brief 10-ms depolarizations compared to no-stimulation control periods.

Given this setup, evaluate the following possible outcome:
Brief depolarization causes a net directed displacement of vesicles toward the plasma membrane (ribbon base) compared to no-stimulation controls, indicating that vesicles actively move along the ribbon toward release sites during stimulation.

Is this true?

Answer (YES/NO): NO